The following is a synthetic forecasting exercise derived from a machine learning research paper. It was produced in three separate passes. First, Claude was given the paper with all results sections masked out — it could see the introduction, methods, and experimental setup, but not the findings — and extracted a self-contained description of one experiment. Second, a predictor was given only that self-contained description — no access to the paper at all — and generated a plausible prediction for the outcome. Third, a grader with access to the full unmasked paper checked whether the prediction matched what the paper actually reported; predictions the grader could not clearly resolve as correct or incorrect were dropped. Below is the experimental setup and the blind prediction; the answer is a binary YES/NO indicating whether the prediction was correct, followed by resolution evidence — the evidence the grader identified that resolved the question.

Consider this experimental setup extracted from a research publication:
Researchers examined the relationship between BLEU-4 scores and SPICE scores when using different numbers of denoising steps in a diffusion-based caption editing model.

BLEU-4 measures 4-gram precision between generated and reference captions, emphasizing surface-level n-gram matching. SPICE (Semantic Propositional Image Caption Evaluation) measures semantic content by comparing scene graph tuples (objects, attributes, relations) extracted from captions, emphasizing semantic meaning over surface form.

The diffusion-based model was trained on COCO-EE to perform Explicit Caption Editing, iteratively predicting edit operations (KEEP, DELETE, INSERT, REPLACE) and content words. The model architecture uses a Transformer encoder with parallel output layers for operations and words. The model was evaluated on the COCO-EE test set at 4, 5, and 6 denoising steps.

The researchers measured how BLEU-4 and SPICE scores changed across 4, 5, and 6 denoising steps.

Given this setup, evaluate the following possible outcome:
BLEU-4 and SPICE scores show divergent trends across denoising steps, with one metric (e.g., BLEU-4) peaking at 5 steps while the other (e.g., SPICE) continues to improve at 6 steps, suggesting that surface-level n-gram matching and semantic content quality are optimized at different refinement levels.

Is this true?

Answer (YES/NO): YES